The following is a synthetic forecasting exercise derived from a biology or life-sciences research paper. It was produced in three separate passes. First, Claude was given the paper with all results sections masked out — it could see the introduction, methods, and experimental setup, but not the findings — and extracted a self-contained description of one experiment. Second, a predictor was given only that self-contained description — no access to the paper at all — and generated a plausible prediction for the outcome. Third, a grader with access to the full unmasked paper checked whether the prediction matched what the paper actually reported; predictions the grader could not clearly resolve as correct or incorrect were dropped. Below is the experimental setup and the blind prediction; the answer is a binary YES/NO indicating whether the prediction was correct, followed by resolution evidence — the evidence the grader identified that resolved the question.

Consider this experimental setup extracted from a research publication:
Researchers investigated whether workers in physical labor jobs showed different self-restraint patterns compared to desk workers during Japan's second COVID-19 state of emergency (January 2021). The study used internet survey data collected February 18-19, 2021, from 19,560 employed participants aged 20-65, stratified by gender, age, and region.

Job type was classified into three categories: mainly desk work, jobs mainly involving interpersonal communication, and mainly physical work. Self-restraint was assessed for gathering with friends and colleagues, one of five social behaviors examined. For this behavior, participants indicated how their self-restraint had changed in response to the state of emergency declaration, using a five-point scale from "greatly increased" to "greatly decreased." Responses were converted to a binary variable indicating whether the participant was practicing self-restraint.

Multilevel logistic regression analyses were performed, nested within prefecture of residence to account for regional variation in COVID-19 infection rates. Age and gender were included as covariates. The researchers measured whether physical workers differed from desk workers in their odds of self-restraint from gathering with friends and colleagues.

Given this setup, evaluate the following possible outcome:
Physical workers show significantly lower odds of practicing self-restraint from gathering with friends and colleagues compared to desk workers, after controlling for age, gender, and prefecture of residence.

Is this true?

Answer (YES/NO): YES